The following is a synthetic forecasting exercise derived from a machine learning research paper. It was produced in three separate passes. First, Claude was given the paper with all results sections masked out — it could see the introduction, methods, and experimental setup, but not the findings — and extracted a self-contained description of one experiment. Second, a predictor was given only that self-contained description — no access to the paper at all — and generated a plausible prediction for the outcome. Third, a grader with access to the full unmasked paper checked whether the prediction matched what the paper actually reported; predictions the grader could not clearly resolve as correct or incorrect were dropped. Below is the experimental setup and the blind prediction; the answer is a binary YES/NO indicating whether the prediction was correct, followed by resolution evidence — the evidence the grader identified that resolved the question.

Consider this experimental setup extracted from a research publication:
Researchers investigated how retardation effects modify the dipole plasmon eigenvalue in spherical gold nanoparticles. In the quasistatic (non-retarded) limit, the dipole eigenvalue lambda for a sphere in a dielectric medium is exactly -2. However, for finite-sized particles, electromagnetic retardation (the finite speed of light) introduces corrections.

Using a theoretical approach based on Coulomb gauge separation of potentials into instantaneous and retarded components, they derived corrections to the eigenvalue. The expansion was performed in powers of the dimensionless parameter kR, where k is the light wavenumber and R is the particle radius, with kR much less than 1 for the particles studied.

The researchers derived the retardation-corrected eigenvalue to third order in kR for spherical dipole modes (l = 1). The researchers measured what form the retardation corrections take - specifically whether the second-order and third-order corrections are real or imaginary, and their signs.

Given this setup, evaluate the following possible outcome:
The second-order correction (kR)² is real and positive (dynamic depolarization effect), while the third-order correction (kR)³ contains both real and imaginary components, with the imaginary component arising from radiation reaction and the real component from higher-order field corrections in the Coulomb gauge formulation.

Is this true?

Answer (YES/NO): NO